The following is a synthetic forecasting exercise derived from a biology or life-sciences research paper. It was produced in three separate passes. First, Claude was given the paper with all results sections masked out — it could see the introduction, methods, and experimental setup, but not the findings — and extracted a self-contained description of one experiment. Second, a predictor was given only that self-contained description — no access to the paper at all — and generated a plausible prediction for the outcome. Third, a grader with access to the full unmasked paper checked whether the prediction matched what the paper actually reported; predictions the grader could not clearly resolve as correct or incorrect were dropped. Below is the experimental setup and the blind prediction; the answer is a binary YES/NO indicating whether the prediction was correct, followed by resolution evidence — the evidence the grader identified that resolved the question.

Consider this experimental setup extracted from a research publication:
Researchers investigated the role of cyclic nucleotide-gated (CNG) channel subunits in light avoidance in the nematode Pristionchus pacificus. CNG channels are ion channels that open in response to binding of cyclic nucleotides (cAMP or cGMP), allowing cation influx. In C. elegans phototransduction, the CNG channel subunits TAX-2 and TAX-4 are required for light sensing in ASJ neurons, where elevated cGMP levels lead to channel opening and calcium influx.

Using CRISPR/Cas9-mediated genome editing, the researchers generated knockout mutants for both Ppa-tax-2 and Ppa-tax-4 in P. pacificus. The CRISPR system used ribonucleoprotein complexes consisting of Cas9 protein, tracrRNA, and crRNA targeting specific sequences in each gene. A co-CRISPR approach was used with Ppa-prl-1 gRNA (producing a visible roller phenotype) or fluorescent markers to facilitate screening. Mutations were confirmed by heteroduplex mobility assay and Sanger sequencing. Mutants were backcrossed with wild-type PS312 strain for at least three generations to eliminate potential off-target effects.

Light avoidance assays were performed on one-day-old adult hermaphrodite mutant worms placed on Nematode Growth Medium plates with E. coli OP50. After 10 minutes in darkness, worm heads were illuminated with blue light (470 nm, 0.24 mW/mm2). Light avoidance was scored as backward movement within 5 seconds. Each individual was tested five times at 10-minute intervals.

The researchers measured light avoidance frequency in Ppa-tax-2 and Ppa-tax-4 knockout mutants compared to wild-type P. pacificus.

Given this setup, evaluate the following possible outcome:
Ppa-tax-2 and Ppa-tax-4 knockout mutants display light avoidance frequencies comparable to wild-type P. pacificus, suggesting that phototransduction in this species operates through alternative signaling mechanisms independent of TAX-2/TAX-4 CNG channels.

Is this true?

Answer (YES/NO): NO